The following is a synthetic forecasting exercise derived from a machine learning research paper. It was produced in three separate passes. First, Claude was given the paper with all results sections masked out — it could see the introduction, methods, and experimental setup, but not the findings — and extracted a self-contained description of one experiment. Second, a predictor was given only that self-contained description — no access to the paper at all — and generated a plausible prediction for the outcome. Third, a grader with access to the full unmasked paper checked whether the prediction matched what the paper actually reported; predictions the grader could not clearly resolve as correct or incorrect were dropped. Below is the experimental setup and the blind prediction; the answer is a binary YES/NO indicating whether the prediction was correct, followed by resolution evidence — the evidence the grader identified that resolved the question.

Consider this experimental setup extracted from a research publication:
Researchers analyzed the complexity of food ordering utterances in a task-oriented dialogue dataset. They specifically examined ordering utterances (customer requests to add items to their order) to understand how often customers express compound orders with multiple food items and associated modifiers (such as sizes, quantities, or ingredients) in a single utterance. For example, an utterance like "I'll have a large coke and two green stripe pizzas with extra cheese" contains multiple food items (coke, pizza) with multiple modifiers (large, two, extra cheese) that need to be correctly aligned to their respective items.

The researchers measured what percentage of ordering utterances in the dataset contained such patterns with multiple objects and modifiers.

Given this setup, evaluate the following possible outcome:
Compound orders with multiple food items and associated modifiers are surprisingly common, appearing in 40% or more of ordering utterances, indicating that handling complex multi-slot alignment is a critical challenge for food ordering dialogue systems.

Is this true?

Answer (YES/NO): NO